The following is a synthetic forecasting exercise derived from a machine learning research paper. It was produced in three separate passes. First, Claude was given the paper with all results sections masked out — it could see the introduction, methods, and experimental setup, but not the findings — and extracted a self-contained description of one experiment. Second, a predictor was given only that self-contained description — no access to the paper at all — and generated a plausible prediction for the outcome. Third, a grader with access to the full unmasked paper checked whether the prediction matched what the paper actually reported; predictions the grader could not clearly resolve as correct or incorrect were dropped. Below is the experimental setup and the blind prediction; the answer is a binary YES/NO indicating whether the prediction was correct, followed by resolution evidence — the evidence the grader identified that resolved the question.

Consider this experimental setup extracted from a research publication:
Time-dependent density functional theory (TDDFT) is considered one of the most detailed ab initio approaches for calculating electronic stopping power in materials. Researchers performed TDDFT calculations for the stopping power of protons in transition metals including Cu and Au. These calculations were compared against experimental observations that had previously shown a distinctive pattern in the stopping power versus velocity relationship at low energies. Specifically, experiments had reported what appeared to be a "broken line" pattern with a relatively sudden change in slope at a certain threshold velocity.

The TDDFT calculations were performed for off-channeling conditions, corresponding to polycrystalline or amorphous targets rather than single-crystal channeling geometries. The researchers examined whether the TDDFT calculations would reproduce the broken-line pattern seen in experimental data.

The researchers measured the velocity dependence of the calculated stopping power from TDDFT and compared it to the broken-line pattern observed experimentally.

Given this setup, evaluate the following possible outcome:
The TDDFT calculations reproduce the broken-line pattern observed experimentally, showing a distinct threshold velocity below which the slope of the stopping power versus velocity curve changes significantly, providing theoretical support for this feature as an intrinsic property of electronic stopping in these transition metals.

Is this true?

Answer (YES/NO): NO